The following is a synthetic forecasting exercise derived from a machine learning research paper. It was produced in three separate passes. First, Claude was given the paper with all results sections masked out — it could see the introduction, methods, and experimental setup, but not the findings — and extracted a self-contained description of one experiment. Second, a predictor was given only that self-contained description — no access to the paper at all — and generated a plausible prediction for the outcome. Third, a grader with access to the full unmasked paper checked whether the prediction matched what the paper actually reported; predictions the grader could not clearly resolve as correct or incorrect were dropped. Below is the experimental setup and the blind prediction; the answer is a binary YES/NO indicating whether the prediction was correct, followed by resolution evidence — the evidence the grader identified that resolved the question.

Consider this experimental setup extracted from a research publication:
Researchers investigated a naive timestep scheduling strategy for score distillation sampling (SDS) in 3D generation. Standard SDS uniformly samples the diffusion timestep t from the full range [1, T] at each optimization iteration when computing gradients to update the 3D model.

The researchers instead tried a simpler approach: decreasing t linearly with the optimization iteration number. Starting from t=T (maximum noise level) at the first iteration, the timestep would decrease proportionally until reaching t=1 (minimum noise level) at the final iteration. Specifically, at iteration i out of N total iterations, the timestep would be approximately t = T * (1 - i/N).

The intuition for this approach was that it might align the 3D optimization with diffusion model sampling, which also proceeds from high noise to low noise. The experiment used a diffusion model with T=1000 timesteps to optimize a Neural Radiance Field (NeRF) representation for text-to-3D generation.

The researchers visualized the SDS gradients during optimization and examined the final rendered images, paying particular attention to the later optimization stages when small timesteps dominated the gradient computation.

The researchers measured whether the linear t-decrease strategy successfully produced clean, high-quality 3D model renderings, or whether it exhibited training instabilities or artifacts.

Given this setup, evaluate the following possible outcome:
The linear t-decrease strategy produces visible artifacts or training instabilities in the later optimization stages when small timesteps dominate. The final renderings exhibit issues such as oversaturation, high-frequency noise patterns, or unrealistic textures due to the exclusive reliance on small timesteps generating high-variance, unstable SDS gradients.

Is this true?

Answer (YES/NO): YES